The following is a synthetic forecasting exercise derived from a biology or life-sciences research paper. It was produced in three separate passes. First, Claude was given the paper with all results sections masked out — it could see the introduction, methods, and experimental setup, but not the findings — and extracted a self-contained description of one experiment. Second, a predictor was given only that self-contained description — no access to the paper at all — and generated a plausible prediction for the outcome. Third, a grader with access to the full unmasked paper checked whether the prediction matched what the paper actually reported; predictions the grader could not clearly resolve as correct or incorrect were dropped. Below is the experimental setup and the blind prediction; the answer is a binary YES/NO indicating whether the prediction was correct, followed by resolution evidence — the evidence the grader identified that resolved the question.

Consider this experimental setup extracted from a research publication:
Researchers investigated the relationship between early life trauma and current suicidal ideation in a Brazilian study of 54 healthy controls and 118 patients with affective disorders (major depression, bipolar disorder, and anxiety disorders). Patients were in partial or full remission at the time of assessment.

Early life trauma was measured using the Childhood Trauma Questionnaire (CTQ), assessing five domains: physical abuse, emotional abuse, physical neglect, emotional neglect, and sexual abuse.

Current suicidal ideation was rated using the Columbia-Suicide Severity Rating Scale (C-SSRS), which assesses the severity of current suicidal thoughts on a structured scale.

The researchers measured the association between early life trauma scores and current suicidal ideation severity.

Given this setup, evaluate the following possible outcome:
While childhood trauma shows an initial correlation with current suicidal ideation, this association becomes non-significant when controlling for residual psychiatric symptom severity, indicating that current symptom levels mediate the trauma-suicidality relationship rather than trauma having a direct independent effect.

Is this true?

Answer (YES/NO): NO